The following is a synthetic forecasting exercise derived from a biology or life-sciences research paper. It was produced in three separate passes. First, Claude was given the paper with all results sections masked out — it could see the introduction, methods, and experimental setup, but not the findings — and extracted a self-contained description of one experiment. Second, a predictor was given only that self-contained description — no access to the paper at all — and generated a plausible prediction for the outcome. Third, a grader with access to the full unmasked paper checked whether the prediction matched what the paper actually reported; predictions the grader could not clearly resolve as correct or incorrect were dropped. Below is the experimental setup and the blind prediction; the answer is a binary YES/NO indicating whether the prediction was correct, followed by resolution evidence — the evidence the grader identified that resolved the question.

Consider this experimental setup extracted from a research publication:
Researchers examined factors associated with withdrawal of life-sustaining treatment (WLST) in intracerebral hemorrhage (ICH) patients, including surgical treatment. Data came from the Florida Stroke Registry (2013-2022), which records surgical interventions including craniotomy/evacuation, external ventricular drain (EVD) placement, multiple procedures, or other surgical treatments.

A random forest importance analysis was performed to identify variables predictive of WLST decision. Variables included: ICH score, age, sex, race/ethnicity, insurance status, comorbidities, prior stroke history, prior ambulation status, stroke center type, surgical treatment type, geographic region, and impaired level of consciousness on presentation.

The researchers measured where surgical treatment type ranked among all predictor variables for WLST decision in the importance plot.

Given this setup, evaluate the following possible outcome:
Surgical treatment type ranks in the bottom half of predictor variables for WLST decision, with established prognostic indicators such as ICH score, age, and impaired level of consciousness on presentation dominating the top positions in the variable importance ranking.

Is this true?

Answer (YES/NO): NO